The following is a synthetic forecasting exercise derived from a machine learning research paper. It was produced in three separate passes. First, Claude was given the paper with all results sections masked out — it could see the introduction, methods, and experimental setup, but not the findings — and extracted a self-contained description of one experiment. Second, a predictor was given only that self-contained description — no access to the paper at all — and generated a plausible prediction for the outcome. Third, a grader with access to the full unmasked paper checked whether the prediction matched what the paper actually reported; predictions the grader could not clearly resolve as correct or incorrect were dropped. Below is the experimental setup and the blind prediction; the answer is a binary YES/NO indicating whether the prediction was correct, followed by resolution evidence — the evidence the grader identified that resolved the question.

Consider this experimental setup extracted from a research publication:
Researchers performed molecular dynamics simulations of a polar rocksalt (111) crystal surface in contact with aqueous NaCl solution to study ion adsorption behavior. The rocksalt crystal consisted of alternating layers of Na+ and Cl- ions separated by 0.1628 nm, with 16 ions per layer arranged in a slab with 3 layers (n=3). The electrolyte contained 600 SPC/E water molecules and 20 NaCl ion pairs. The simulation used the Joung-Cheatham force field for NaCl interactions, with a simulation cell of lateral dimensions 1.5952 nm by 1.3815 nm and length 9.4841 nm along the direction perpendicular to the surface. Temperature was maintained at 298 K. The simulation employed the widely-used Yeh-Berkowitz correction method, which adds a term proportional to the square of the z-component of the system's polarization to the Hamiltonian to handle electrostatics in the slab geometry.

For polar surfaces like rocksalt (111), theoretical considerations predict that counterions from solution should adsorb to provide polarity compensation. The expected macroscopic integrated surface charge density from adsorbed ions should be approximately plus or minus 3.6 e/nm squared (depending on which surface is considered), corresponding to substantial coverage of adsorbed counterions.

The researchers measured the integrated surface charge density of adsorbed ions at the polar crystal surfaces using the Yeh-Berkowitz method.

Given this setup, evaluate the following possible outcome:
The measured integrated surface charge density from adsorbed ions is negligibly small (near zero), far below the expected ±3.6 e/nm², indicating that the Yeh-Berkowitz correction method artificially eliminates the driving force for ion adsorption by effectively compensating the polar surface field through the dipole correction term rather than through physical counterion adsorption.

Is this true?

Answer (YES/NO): YES